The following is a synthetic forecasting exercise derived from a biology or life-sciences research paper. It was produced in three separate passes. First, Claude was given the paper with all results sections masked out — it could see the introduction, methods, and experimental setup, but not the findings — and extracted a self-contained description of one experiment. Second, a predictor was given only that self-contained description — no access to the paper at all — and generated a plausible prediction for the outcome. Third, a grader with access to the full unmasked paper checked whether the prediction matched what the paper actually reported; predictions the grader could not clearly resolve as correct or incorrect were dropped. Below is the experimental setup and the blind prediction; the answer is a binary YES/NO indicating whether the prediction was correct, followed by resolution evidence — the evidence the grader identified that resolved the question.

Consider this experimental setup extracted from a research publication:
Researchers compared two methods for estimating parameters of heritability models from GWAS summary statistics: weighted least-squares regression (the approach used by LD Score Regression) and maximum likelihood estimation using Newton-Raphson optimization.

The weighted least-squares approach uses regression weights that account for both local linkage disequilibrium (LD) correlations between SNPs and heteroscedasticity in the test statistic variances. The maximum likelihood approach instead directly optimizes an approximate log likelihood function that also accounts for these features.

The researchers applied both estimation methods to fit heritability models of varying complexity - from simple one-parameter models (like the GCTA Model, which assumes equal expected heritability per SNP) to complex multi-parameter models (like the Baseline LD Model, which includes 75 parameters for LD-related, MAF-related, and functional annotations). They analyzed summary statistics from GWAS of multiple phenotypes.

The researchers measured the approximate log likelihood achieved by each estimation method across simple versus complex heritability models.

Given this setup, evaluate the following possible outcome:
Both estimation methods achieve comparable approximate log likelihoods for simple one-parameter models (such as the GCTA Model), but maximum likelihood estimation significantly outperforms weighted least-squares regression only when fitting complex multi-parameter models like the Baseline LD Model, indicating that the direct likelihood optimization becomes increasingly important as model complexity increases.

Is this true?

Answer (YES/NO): YES